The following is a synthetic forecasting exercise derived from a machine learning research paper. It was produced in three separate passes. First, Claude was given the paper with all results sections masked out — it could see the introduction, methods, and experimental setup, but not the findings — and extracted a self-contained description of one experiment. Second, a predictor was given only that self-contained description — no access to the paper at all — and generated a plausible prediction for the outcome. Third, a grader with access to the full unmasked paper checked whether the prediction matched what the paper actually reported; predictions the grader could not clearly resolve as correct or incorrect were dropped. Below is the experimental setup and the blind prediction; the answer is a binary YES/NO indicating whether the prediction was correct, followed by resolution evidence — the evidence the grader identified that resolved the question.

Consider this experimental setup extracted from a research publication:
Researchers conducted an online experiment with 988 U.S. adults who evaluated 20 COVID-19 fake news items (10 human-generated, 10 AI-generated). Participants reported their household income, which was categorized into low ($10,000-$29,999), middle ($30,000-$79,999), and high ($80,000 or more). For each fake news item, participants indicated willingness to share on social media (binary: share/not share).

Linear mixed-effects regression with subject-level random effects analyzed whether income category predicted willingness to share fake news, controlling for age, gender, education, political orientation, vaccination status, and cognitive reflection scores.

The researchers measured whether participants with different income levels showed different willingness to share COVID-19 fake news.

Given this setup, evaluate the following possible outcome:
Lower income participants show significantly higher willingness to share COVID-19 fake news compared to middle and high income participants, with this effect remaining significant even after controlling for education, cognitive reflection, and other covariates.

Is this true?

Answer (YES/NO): NO